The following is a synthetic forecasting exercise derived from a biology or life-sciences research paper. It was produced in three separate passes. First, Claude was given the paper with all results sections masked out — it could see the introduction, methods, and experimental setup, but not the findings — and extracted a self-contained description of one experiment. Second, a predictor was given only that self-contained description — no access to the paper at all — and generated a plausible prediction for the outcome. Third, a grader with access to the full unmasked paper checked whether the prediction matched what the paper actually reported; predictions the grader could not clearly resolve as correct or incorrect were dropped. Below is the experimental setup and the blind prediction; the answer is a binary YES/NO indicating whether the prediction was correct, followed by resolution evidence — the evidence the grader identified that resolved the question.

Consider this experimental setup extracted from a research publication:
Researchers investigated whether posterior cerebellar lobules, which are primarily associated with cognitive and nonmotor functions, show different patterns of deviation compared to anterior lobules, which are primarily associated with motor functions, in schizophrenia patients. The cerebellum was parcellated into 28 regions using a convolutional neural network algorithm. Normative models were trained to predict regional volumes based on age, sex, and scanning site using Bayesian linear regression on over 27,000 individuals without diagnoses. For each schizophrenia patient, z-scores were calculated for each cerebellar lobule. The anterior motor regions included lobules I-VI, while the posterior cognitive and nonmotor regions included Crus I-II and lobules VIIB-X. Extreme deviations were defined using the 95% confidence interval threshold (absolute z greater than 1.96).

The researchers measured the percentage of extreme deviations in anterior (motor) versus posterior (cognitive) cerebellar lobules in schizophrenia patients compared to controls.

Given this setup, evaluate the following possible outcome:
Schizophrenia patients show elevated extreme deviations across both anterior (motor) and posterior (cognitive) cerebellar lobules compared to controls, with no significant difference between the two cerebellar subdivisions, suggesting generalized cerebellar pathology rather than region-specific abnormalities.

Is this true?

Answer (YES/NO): NO